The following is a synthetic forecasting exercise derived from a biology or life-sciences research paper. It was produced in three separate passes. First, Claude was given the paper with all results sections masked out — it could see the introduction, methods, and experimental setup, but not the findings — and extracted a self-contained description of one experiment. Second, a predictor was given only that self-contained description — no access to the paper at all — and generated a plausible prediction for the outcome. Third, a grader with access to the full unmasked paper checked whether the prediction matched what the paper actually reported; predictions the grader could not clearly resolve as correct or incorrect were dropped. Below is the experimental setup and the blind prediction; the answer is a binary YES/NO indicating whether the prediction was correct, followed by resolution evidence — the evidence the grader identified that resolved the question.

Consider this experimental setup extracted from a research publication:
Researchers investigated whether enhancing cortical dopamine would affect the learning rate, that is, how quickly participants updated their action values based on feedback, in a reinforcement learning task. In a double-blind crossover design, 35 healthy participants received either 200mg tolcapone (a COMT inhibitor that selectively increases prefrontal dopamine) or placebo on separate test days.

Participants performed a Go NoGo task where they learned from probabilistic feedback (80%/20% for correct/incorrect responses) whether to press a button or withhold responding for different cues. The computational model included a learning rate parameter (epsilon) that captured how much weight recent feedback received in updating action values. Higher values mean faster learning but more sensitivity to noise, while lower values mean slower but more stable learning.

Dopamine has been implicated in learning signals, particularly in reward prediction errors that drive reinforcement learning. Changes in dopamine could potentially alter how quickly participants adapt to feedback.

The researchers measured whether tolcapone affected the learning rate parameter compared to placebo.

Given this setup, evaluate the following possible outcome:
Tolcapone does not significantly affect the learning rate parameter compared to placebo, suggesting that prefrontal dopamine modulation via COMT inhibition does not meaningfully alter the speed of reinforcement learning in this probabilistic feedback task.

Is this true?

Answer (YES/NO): YES